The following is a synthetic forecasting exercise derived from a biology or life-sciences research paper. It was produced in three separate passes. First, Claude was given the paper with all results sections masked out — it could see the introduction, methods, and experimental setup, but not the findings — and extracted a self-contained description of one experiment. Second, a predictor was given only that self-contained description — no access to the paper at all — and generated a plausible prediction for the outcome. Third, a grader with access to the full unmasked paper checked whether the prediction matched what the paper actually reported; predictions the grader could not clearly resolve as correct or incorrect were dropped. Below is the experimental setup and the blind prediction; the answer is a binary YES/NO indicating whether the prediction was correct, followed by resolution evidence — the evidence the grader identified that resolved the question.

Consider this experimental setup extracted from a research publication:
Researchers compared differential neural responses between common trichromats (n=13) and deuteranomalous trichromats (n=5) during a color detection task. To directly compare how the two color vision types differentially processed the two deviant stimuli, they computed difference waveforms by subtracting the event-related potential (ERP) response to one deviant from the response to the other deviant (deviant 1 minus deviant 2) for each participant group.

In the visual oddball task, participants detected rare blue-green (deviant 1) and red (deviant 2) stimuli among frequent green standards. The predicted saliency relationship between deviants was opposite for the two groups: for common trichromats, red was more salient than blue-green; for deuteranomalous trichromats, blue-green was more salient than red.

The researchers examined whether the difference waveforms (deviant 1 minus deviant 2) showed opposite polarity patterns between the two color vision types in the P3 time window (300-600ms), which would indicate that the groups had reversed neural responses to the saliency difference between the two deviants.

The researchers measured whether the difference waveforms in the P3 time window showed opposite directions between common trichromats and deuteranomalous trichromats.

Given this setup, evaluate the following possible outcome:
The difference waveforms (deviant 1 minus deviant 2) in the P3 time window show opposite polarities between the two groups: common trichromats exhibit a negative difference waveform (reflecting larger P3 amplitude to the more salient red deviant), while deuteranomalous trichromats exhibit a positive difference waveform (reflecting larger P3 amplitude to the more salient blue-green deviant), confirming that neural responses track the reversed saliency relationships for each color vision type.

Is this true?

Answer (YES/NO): NO